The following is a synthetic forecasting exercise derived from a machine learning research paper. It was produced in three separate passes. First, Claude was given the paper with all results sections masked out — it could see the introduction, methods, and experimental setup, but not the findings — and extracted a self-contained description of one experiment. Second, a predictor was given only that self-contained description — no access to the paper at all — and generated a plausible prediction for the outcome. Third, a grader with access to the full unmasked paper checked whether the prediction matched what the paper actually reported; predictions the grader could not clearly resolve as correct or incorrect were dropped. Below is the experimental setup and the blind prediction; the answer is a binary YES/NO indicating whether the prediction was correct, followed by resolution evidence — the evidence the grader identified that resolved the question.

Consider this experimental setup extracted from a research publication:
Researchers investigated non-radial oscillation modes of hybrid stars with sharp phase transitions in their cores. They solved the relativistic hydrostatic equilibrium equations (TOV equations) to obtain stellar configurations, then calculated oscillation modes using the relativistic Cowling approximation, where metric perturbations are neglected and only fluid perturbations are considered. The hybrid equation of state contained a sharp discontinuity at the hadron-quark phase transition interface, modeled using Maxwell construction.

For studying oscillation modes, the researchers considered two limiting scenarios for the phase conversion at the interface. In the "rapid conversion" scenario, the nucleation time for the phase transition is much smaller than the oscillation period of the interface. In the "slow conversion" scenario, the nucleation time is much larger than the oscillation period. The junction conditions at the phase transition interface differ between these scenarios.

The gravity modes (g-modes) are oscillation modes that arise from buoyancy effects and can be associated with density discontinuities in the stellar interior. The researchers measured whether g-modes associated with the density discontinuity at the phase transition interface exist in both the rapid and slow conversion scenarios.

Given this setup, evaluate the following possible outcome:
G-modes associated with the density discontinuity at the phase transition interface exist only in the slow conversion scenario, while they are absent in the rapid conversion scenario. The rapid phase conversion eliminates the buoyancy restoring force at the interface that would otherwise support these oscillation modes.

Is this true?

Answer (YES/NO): YES